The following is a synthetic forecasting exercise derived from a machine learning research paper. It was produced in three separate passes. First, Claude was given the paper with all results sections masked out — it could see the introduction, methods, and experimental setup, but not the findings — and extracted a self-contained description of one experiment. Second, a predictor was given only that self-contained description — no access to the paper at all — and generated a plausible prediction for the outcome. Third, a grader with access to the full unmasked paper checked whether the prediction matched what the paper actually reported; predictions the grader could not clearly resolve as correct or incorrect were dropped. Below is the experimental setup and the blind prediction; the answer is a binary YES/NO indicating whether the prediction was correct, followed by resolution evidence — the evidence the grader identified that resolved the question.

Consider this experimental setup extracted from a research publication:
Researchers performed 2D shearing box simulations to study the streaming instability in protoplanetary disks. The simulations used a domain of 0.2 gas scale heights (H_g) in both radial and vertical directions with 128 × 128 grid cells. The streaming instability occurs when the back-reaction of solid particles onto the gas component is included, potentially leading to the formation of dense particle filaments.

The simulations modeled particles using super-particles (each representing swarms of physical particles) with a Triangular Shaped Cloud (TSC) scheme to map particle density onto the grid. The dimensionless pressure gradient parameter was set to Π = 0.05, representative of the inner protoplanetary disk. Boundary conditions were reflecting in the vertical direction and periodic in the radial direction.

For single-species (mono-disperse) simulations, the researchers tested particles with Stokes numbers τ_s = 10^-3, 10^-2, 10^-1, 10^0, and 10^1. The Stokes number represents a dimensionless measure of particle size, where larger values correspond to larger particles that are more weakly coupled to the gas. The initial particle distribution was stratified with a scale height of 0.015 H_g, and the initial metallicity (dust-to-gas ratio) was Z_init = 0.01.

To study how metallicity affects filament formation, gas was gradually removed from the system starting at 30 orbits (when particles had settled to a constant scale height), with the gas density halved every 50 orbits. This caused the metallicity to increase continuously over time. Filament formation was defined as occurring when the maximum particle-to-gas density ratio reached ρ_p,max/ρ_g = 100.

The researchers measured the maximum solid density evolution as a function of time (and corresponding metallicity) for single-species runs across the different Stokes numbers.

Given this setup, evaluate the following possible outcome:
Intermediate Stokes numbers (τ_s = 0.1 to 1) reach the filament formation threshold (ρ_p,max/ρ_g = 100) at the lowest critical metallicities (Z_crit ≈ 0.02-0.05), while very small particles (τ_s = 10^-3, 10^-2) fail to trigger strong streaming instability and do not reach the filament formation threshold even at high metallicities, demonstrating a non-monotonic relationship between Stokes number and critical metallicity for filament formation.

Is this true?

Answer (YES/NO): NO